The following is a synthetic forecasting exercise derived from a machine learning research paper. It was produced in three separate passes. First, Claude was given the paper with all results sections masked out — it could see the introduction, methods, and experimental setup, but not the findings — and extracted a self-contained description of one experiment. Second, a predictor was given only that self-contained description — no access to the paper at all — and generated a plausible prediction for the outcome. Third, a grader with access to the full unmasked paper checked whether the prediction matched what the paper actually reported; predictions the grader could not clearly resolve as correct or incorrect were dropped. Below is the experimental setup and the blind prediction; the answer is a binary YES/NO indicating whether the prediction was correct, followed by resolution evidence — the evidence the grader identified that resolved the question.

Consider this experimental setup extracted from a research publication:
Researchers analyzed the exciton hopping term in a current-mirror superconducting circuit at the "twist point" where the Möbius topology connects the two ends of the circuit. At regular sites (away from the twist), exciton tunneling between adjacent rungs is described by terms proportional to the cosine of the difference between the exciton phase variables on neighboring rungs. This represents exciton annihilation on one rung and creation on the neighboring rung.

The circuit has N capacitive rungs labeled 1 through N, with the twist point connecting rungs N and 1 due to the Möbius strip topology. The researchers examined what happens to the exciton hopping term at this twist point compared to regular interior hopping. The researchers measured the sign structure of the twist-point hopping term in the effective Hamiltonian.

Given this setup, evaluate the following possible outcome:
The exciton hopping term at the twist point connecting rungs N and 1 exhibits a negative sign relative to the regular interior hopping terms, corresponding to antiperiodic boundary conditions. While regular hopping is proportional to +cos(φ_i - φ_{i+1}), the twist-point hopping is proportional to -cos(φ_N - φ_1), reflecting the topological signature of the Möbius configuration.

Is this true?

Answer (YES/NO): NO